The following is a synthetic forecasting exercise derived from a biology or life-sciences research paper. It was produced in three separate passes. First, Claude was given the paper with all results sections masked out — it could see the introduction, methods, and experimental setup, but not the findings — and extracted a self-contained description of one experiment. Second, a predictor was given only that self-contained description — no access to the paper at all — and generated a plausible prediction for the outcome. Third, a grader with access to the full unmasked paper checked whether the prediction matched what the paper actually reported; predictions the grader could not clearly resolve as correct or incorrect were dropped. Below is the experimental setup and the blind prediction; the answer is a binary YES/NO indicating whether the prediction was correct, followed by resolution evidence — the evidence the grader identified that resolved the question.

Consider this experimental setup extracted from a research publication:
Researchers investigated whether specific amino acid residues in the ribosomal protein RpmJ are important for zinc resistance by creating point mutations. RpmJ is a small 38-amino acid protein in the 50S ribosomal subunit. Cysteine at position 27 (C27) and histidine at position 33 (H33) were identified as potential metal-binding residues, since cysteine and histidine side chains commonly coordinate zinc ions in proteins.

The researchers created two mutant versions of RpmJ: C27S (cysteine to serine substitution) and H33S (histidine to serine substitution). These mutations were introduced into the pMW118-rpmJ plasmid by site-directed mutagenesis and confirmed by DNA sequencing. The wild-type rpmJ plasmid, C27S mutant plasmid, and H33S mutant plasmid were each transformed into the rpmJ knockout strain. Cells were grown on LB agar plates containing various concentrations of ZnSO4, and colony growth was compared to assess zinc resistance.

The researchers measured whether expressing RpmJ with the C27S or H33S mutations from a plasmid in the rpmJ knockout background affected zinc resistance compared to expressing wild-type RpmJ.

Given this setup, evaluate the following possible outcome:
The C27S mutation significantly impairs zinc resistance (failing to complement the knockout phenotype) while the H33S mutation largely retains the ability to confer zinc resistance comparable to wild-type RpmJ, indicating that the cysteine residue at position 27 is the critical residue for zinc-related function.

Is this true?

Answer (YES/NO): NO